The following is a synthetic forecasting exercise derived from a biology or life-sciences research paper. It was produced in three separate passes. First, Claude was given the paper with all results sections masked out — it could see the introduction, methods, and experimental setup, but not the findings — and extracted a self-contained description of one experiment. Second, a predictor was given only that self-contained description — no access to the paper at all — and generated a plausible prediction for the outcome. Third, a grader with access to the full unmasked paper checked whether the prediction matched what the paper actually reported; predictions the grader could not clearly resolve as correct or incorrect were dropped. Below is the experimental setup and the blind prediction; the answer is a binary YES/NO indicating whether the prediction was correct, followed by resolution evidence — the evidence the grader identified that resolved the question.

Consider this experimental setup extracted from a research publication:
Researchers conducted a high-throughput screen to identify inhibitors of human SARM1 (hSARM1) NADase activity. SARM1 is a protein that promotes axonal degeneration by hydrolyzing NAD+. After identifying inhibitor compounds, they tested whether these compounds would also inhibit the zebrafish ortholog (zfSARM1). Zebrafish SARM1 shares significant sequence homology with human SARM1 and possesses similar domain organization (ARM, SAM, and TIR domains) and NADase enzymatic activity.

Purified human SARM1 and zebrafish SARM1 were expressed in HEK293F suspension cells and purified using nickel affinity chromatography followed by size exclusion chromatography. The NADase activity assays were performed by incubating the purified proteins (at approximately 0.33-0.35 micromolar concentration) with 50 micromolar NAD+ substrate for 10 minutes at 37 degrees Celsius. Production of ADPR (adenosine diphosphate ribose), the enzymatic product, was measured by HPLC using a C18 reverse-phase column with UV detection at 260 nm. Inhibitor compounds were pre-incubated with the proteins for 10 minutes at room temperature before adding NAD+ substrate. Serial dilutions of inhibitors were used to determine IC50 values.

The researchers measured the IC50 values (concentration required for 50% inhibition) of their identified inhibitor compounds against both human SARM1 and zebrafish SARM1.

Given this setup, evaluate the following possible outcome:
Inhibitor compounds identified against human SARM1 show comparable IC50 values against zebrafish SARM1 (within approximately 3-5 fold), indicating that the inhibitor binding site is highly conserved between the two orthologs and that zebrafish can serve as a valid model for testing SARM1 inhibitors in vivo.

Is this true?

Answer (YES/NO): NO